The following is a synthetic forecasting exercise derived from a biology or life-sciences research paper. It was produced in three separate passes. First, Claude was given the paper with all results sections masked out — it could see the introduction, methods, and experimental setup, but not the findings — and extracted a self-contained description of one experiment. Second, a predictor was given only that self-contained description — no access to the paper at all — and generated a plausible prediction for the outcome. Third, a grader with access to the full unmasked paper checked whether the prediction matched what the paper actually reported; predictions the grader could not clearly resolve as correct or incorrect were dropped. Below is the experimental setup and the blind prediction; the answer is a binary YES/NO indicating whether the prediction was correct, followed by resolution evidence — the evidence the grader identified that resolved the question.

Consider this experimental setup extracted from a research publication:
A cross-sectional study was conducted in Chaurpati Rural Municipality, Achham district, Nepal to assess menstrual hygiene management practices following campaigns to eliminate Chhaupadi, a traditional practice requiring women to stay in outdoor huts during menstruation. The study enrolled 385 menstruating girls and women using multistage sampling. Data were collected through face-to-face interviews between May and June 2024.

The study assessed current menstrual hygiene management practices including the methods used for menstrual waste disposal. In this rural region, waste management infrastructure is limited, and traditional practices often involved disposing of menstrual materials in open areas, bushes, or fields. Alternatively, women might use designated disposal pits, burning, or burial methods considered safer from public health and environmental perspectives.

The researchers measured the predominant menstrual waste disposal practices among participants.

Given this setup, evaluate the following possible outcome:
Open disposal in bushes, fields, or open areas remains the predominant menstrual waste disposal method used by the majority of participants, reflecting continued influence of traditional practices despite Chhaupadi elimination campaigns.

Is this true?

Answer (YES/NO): NO